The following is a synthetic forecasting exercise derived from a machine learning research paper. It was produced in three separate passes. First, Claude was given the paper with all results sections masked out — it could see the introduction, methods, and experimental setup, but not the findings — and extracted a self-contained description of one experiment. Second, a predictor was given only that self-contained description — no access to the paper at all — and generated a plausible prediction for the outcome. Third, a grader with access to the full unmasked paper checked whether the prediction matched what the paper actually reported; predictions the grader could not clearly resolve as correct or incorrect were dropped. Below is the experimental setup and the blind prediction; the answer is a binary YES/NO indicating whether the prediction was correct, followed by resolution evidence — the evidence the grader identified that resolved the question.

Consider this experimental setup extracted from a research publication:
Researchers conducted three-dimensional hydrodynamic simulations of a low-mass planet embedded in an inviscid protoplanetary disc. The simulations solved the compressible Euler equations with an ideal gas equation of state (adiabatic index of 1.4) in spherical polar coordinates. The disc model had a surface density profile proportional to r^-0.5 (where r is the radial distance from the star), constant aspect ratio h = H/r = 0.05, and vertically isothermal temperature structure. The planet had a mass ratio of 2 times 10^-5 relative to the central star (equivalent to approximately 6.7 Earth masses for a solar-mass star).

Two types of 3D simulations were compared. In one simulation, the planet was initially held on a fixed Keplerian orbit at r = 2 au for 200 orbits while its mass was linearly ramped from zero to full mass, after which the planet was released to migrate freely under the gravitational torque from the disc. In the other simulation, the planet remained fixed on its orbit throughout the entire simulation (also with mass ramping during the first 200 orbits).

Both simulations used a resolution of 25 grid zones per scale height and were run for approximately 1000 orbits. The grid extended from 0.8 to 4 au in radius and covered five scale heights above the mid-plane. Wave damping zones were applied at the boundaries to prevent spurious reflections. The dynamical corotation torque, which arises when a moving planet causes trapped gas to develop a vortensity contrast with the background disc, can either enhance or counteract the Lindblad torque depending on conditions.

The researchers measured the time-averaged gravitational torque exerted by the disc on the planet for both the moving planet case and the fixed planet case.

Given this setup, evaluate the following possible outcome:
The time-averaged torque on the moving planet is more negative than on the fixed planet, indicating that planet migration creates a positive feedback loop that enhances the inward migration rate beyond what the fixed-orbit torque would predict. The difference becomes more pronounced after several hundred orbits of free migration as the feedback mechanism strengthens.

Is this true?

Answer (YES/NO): YES